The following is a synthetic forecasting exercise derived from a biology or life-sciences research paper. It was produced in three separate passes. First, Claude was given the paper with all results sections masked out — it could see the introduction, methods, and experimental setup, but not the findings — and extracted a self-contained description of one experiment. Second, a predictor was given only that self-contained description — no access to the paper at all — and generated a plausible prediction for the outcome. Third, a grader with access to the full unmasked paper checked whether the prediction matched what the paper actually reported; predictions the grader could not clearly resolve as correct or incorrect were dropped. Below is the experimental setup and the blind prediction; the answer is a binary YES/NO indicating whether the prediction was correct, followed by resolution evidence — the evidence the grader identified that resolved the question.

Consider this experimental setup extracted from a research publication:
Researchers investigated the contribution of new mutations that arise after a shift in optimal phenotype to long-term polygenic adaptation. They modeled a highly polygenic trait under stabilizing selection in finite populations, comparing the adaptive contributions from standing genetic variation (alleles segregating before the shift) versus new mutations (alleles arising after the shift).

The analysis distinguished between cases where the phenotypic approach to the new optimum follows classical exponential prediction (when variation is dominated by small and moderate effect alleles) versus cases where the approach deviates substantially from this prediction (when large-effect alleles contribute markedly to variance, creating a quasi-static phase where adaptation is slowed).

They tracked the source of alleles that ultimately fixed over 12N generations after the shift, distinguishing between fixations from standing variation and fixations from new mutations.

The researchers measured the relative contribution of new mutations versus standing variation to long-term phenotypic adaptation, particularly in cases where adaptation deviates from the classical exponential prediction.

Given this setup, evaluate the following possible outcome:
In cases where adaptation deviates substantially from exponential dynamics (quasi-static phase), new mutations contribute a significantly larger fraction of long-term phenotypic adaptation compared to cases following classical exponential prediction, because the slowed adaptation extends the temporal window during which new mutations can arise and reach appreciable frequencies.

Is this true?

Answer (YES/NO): YES